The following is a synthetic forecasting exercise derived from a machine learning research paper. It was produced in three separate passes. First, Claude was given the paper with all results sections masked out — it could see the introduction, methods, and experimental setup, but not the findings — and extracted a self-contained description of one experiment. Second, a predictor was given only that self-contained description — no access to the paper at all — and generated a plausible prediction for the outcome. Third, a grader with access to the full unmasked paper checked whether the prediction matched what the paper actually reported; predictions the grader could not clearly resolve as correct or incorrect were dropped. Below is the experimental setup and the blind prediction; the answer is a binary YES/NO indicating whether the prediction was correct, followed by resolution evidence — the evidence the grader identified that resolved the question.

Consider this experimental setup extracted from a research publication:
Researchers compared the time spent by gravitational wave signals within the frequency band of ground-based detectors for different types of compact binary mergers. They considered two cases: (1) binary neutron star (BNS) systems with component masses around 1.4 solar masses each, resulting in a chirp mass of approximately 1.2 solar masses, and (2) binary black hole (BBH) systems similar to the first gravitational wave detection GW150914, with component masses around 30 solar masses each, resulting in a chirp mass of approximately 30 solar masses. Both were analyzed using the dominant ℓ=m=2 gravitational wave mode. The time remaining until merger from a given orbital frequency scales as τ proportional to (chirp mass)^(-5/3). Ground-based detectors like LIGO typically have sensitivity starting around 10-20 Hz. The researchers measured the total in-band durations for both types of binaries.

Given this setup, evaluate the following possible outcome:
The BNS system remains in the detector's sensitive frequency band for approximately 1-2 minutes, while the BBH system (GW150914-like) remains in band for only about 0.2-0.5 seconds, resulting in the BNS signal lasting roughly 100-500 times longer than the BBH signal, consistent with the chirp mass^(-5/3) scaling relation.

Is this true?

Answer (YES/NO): NO